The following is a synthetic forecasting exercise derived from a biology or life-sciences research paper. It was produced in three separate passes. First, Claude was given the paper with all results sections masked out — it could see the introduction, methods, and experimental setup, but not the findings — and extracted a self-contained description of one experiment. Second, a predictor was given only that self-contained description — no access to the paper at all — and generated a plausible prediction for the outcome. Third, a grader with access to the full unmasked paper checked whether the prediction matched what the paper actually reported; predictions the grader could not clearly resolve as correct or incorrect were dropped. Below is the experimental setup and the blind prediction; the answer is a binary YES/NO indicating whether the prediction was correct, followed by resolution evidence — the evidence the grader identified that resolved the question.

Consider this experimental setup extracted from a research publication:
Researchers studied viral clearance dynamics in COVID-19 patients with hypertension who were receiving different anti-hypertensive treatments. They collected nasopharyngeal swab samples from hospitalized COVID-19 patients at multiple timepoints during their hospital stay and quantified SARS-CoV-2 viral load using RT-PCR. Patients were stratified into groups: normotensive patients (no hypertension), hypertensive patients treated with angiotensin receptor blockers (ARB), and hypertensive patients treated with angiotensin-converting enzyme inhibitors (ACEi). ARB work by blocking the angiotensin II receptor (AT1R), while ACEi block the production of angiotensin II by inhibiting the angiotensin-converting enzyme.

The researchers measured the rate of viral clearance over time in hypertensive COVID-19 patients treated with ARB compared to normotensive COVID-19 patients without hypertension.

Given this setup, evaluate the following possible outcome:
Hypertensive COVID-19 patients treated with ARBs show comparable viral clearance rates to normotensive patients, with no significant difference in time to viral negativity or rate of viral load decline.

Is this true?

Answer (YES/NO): NO